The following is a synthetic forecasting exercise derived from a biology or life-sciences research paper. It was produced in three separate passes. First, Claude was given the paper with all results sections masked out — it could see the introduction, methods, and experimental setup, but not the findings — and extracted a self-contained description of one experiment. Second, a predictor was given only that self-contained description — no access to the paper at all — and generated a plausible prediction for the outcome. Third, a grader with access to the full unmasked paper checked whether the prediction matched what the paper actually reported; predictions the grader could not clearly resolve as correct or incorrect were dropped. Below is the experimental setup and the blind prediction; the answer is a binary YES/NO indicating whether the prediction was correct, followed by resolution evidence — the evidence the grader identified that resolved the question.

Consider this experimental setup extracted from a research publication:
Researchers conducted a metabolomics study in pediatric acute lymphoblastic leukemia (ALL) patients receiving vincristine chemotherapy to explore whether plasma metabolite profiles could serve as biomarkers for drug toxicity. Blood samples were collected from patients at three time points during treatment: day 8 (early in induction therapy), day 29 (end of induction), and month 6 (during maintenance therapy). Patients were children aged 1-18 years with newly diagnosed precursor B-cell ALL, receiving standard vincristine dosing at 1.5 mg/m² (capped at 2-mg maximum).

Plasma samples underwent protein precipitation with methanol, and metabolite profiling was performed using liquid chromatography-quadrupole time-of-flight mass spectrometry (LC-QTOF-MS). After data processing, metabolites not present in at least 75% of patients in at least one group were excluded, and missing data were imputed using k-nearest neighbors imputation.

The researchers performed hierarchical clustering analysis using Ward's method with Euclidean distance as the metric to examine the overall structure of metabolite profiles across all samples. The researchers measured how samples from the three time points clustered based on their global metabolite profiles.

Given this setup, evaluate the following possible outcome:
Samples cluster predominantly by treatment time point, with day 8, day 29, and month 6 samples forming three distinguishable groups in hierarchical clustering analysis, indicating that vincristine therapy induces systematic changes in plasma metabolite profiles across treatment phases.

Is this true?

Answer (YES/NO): YES